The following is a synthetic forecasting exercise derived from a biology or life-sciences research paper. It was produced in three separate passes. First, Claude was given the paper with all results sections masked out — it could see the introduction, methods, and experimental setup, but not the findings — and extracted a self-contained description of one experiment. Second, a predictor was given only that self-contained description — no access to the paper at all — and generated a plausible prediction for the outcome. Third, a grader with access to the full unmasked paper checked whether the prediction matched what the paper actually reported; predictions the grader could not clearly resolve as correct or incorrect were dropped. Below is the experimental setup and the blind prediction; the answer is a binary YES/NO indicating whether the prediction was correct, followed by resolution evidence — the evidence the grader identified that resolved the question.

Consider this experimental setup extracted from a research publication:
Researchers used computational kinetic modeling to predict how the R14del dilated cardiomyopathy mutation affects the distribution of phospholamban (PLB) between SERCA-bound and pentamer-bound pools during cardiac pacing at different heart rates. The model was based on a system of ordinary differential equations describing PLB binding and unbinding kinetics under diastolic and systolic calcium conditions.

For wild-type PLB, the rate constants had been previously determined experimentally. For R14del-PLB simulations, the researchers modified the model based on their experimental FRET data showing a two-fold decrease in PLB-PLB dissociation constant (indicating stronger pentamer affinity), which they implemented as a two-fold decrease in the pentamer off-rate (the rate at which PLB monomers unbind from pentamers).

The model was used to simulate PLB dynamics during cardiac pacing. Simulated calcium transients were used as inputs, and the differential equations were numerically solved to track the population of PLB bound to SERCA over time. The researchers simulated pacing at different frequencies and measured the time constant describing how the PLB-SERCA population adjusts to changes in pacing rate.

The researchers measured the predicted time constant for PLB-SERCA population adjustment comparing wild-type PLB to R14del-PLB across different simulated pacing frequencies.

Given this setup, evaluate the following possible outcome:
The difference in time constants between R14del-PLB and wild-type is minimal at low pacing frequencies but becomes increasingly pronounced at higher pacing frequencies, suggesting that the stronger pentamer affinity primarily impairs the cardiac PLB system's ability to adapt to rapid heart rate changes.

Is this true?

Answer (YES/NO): NO